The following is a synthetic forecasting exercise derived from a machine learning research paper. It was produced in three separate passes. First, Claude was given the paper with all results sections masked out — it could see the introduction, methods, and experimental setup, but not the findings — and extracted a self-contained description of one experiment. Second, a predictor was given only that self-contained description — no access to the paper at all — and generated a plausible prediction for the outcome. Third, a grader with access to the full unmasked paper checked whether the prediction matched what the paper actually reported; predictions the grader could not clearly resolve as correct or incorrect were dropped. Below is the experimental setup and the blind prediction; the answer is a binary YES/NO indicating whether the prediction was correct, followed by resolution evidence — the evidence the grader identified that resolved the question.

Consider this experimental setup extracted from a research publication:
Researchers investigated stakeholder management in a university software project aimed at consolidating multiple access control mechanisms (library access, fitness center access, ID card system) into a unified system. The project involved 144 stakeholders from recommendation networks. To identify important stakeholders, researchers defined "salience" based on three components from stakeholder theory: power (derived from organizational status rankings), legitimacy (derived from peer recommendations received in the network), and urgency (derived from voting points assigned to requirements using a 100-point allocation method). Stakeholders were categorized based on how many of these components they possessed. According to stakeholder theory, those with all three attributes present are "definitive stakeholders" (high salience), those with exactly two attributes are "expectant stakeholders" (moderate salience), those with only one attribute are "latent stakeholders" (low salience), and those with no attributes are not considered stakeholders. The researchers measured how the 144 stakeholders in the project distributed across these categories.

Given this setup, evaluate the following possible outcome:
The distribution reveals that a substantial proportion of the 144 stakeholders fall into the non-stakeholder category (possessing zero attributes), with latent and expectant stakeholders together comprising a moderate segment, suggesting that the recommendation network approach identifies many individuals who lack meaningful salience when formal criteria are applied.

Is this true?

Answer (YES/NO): NO